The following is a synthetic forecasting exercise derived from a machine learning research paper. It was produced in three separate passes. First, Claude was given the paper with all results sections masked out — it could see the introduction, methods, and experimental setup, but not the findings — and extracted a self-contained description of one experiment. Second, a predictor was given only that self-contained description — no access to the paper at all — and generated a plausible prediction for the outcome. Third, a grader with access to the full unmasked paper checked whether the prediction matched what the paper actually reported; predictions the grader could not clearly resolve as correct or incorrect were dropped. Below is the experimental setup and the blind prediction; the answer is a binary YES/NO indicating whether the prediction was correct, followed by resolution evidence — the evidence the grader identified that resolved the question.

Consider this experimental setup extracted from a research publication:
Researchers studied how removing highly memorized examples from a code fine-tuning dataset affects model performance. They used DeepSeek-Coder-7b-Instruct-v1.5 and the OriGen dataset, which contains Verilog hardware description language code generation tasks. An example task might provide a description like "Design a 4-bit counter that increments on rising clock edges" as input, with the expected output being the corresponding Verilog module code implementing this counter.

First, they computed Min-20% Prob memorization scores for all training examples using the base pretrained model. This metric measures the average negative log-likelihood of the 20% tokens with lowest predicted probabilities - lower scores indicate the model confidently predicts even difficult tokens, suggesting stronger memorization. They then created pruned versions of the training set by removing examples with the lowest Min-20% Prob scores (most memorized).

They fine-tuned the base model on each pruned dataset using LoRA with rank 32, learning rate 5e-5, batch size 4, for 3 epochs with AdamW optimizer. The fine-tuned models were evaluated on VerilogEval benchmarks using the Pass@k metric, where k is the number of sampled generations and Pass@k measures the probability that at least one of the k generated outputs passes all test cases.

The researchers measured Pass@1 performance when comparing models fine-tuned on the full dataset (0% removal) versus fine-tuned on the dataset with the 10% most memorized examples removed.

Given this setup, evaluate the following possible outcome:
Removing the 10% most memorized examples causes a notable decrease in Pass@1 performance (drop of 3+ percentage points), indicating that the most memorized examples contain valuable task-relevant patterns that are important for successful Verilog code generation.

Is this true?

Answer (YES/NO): NO